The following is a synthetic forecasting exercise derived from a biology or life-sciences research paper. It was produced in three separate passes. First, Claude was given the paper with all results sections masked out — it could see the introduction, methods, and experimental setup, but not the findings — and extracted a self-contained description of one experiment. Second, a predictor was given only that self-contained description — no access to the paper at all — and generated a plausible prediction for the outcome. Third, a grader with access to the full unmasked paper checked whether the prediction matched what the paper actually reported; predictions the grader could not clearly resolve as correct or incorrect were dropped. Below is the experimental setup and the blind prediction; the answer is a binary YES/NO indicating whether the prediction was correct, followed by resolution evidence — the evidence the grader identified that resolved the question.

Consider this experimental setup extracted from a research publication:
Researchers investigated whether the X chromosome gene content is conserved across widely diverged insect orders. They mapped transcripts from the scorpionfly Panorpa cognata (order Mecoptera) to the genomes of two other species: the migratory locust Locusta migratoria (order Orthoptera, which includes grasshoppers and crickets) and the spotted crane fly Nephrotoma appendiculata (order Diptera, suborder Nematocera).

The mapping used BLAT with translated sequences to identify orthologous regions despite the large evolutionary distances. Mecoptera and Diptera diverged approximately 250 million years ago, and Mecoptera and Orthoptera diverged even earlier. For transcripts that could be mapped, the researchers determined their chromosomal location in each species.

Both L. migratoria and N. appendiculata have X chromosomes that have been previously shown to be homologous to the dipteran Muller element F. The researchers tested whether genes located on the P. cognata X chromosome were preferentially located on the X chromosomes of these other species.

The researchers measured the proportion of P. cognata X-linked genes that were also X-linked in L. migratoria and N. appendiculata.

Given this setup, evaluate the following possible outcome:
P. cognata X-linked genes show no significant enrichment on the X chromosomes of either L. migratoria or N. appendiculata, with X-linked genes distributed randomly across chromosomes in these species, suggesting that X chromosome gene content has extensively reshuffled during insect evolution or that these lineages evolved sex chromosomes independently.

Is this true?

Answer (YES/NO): NO